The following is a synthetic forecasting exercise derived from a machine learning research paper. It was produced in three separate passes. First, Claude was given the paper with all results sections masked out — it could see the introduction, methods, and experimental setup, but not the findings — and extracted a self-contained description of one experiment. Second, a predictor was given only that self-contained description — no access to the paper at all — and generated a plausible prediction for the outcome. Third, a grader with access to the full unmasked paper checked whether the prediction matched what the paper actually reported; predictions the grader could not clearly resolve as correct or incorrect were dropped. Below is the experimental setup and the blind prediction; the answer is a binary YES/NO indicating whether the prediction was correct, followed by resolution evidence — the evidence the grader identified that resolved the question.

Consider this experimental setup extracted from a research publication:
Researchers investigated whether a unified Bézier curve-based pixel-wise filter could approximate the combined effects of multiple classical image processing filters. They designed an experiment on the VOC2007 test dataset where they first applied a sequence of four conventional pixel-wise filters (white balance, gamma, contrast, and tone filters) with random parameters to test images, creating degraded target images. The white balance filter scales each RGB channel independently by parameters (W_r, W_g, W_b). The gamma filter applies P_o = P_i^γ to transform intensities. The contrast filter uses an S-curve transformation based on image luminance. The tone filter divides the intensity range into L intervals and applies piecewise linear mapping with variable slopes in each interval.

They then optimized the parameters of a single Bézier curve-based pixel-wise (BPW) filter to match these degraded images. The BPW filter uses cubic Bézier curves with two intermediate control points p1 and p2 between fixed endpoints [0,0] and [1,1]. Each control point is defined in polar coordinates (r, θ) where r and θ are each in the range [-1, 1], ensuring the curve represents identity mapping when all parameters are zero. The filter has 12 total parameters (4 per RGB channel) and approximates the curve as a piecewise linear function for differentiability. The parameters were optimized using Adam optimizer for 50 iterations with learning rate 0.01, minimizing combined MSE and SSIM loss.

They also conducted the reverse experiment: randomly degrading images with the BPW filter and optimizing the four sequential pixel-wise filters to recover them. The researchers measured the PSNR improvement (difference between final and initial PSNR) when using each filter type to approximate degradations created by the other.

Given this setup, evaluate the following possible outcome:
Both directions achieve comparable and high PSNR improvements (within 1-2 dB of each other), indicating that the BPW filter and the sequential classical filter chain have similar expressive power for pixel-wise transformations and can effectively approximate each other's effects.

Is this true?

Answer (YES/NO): YES